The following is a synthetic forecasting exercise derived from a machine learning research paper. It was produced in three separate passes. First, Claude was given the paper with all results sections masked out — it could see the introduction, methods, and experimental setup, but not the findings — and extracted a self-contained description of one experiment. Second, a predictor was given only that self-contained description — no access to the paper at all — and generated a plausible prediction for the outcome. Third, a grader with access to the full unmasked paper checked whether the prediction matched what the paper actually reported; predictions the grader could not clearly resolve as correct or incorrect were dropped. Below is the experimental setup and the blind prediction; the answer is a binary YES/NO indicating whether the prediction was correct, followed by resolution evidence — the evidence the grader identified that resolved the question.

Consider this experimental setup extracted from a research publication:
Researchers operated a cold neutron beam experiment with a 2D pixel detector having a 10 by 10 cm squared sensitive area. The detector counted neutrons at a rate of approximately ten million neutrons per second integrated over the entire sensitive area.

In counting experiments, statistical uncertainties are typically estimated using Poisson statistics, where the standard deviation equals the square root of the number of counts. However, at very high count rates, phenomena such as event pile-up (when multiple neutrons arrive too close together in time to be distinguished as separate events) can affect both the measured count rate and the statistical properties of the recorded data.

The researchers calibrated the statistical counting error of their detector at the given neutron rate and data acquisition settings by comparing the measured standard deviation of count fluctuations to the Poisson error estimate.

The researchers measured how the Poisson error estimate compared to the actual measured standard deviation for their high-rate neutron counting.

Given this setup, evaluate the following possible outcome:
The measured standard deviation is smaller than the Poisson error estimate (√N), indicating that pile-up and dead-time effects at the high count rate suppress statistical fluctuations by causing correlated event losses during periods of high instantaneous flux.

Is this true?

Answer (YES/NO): YES